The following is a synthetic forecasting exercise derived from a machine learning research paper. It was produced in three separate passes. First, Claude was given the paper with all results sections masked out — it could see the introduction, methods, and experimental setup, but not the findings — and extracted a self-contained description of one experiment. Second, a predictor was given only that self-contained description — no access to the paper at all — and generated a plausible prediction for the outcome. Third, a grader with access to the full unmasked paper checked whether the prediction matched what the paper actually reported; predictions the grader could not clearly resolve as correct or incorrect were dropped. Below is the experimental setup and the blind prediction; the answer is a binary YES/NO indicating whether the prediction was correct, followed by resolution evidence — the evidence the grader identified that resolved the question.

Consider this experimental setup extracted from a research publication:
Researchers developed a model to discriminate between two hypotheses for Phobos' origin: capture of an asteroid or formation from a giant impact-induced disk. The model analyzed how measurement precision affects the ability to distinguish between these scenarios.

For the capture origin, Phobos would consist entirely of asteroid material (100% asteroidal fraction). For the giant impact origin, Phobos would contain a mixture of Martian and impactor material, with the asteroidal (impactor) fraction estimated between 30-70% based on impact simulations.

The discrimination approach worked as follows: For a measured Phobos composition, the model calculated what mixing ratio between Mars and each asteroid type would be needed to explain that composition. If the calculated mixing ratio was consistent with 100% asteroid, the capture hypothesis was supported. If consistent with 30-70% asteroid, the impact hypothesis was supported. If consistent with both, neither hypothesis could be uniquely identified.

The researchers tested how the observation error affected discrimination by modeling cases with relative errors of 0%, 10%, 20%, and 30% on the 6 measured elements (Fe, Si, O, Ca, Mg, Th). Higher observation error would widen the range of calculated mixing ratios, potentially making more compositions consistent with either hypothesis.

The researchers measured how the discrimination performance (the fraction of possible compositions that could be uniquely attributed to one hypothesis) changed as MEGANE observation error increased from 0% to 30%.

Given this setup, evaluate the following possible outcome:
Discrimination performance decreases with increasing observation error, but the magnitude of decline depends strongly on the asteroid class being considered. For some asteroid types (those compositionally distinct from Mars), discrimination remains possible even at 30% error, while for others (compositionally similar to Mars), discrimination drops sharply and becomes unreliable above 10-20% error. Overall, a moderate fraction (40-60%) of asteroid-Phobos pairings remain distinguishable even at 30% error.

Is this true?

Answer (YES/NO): NO